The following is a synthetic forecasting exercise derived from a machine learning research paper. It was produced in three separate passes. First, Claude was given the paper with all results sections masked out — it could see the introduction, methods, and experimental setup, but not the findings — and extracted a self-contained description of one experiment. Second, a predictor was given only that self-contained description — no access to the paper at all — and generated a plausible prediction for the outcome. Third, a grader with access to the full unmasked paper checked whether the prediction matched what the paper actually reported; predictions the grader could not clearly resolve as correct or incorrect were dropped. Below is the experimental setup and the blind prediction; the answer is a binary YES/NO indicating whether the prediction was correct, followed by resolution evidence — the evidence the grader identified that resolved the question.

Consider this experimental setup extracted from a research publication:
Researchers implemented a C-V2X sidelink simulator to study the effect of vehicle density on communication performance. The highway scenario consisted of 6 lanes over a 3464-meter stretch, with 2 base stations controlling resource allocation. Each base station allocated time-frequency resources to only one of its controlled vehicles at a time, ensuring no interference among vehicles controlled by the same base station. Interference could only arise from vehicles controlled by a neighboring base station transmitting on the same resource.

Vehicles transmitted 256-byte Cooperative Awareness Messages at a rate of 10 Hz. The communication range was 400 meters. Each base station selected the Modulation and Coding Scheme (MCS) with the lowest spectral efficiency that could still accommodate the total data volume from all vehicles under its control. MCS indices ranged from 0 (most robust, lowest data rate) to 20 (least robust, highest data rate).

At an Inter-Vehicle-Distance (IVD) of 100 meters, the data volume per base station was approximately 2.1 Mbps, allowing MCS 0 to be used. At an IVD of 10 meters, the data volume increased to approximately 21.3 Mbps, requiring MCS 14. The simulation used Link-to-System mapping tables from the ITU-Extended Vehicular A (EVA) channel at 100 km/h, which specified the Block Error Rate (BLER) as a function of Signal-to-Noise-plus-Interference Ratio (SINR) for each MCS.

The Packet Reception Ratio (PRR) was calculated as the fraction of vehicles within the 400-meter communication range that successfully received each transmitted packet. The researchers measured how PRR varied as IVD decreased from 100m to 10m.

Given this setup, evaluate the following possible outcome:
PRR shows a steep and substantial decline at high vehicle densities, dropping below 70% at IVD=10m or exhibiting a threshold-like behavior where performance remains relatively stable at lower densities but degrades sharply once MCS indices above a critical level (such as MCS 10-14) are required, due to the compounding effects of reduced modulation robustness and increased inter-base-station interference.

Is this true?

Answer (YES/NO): NO